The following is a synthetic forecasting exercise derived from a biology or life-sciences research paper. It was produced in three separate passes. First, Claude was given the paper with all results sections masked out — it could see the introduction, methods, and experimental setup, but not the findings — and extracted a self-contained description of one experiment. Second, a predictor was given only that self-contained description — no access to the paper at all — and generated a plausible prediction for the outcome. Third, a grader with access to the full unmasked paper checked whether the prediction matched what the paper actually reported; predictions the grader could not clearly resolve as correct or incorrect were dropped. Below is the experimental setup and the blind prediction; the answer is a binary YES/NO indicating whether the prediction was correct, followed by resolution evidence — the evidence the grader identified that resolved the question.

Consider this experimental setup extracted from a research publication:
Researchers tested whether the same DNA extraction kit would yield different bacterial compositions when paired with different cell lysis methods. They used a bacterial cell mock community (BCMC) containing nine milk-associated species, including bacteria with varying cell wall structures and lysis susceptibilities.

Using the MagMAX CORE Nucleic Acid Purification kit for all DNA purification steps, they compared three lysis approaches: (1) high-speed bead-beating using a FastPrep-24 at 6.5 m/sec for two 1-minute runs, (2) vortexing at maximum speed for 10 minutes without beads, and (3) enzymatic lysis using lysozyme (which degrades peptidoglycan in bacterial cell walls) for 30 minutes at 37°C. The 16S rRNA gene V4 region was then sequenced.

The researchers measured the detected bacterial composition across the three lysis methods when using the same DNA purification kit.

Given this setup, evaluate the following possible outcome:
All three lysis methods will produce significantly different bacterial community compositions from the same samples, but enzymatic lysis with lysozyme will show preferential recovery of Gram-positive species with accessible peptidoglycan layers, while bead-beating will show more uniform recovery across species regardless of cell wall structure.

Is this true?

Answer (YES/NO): NO